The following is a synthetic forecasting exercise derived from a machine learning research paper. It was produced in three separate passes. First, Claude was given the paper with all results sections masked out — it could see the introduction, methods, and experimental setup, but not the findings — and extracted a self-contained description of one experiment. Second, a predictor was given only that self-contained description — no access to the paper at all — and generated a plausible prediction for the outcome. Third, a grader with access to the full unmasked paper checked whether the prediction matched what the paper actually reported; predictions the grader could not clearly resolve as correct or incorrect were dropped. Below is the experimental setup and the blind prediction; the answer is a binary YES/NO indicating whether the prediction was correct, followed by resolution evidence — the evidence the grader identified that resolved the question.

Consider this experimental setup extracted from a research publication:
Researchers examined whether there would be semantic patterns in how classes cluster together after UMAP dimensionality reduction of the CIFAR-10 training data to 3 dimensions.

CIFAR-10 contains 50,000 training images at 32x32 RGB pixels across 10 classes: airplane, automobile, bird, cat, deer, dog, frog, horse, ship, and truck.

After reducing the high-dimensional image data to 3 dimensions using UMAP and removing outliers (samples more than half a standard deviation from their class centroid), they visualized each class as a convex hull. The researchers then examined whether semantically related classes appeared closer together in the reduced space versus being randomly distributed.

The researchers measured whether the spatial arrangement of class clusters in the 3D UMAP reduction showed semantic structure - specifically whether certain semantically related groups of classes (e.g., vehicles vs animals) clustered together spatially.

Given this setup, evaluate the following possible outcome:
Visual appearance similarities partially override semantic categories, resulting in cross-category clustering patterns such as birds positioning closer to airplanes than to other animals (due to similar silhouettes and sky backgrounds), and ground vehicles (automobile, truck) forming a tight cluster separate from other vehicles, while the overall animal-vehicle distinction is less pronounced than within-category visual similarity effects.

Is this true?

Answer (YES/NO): NO